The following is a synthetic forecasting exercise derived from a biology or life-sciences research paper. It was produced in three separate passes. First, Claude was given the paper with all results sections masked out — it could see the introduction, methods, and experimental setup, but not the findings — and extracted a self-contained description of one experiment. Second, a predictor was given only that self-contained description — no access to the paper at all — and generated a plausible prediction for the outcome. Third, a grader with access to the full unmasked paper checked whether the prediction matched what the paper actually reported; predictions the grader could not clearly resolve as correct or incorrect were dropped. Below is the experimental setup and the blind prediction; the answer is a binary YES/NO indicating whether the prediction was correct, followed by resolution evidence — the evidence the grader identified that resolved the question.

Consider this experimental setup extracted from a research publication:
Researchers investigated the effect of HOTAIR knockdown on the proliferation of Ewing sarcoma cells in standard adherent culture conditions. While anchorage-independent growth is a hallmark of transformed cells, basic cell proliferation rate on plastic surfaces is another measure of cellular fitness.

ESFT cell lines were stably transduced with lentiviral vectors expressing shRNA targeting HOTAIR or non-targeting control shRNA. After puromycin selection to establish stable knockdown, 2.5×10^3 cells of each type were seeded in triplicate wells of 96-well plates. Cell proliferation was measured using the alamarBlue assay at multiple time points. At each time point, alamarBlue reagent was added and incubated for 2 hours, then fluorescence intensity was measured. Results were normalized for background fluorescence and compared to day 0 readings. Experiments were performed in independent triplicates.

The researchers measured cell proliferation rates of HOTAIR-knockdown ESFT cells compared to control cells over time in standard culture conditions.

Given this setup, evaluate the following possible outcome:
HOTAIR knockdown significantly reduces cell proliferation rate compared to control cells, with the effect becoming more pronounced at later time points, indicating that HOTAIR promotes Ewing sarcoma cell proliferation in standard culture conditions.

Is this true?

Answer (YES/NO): NO